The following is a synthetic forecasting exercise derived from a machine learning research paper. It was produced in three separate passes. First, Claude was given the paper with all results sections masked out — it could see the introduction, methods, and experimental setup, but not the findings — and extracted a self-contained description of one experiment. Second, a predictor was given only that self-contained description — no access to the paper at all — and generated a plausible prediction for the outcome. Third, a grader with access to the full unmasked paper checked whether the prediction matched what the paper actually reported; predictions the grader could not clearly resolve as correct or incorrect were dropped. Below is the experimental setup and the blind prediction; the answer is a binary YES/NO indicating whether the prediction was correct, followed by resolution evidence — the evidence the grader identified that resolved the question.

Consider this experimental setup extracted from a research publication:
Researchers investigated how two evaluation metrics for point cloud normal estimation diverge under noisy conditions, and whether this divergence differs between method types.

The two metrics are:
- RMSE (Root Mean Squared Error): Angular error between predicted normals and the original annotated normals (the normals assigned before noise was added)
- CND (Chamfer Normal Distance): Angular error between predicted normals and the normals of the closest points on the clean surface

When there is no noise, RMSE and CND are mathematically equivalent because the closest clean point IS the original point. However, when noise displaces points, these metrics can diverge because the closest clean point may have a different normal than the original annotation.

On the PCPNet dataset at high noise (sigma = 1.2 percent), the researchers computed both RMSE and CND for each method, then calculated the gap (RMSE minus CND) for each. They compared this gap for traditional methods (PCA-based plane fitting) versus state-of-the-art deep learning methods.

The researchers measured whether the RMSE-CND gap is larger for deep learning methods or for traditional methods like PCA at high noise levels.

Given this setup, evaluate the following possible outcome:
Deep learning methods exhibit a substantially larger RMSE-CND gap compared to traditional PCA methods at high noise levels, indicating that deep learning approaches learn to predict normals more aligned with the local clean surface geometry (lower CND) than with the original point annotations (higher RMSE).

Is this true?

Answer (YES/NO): YES